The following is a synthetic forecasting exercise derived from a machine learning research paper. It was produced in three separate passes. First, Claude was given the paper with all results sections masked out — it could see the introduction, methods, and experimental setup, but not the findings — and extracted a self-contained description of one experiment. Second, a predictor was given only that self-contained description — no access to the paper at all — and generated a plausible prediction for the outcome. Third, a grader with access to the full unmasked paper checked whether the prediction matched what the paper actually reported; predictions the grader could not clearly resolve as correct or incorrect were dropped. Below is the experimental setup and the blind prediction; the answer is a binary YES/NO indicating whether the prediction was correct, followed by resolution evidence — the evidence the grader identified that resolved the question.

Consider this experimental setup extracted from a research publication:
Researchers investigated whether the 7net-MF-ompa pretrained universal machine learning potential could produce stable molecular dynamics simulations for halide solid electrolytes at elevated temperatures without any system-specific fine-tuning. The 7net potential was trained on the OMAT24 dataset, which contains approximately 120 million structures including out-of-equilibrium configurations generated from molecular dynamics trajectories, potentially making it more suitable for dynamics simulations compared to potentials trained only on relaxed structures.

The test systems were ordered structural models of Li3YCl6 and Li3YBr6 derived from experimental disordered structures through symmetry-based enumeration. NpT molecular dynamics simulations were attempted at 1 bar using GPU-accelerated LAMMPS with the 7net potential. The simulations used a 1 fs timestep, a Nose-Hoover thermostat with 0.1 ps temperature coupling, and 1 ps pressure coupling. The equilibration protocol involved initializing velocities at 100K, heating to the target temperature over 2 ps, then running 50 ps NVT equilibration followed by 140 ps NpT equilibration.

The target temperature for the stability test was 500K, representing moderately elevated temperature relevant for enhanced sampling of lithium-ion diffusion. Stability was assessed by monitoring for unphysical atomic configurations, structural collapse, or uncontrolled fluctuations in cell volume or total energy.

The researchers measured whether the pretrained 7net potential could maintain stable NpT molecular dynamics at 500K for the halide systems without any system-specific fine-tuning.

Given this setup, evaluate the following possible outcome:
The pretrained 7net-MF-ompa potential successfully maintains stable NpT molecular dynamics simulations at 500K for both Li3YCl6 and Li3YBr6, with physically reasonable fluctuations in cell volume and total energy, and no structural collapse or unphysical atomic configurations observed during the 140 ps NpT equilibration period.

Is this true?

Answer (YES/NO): YES